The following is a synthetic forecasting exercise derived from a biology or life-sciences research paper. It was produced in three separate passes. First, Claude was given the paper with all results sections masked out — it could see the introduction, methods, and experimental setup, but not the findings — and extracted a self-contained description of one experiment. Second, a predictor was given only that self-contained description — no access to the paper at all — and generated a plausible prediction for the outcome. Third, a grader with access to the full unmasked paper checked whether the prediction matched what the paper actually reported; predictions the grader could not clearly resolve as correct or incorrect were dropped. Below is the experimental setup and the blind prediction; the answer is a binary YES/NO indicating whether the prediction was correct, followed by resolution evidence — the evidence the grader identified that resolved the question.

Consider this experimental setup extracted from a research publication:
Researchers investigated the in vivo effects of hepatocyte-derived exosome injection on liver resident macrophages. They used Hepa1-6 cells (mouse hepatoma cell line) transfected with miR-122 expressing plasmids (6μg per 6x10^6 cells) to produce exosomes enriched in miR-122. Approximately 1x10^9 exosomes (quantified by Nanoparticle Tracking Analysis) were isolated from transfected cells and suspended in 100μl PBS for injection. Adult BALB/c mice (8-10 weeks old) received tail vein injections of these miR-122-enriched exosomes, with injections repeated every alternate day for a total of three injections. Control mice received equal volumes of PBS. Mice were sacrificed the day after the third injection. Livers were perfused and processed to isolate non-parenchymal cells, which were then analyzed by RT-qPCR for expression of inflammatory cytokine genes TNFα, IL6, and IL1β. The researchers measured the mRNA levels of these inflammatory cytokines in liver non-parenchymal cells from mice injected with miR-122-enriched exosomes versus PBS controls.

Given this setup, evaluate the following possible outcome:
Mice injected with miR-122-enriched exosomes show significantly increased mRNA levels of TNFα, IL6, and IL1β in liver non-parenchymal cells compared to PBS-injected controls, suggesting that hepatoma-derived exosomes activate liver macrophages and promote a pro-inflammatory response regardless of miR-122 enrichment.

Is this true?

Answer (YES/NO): NO